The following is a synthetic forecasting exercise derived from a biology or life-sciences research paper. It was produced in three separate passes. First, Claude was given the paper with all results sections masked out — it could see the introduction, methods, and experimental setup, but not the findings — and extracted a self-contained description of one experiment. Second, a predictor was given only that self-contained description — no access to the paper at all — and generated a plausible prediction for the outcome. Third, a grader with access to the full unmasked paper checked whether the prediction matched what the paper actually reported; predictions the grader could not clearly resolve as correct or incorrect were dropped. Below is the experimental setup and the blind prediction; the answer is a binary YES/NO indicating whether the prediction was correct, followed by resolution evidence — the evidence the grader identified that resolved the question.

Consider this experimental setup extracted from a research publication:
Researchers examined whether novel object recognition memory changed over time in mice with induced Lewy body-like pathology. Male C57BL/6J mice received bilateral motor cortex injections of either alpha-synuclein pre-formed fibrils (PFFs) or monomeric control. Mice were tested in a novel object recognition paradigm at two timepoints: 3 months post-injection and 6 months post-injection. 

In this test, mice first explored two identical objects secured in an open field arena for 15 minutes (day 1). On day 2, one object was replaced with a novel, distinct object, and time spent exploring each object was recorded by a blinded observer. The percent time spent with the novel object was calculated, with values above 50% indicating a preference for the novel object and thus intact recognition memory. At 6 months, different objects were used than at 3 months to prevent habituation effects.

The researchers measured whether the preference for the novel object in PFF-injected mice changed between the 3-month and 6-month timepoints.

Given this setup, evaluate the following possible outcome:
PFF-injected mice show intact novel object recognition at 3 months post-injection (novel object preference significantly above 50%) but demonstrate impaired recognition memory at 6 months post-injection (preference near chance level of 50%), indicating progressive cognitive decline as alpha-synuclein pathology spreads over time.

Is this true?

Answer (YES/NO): YES